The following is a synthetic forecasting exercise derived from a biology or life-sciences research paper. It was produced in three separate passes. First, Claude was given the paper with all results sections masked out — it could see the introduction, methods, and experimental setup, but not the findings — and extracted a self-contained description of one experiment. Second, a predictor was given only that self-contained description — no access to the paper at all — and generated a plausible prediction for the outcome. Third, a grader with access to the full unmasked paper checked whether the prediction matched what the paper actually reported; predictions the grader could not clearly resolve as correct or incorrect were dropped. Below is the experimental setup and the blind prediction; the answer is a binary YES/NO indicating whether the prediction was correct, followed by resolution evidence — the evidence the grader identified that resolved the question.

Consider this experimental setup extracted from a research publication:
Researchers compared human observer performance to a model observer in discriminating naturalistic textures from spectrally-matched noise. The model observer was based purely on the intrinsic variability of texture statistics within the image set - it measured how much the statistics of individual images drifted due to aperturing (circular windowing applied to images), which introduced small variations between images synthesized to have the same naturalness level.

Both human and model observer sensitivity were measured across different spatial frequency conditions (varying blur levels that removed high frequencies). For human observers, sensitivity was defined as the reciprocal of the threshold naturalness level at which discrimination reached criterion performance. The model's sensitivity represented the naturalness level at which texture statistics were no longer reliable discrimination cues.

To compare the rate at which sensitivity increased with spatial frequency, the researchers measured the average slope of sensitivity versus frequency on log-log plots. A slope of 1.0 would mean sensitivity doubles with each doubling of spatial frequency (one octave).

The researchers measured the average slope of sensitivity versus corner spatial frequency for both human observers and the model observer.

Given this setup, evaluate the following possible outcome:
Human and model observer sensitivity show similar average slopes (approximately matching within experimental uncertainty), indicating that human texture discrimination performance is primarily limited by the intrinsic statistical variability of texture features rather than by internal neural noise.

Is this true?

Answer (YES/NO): YES